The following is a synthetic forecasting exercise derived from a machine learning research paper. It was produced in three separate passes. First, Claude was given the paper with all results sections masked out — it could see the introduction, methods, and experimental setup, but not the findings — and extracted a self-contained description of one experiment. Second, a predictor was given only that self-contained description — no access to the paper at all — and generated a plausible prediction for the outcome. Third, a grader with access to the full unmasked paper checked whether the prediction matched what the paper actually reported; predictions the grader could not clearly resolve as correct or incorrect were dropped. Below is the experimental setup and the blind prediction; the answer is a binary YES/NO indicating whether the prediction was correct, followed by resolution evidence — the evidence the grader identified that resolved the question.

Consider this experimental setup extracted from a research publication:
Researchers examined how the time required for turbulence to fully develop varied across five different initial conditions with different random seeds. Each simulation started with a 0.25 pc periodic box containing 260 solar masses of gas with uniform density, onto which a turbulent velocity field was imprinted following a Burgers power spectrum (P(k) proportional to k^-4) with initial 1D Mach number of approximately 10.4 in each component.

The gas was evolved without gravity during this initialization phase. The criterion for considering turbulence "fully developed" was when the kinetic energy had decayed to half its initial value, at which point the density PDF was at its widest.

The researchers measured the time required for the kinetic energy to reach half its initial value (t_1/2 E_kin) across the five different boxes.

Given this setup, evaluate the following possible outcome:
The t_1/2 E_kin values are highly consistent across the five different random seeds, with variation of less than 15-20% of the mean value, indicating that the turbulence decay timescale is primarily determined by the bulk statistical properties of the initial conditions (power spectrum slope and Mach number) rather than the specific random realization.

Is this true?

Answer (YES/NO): NO